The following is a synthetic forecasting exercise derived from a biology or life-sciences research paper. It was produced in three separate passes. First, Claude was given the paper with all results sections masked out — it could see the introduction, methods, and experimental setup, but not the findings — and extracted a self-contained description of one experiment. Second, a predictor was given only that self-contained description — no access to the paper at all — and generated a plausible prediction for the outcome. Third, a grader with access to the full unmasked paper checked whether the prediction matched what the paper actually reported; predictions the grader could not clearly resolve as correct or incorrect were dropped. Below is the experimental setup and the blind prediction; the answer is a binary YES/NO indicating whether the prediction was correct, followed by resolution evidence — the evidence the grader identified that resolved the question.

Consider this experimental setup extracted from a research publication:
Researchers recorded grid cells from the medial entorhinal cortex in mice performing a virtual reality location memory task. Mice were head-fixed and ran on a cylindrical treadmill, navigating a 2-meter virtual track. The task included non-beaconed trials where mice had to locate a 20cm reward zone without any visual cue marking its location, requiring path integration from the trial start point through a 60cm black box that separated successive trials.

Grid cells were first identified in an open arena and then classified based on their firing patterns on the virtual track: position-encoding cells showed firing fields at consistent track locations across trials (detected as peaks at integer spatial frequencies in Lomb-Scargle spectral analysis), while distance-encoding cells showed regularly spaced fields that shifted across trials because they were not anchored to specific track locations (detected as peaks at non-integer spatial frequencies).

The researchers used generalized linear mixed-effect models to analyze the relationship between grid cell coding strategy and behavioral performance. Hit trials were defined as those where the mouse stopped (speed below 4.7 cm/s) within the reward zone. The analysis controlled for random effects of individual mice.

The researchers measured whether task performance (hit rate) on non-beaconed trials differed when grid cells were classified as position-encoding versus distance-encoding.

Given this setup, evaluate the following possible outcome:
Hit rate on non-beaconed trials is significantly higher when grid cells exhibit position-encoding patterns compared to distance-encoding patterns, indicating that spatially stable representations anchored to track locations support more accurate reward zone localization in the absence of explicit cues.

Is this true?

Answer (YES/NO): YES